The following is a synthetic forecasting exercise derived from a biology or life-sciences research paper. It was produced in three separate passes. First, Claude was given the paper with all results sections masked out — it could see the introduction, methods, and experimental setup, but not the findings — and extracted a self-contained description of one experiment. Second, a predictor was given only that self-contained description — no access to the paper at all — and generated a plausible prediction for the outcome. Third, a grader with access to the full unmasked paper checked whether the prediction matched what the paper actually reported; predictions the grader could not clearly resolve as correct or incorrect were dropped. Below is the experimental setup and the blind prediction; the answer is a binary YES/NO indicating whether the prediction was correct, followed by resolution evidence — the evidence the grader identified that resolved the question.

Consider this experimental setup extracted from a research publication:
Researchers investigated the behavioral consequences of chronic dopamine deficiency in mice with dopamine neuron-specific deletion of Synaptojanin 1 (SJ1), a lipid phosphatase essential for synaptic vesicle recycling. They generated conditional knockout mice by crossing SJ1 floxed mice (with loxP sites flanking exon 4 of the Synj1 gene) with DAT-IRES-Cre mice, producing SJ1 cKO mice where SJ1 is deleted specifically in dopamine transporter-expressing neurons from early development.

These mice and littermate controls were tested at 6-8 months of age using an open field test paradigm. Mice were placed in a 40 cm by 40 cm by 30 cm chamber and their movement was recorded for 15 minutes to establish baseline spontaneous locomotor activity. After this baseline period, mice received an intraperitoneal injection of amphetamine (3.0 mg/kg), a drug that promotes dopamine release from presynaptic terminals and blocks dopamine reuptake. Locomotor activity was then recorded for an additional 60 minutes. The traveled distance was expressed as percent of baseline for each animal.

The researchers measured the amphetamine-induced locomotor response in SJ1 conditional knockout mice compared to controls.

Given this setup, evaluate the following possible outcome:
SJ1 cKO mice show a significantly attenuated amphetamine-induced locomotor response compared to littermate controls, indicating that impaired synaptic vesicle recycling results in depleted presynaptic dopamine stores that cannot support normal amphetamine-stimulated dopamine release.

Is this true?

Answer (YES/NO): NO